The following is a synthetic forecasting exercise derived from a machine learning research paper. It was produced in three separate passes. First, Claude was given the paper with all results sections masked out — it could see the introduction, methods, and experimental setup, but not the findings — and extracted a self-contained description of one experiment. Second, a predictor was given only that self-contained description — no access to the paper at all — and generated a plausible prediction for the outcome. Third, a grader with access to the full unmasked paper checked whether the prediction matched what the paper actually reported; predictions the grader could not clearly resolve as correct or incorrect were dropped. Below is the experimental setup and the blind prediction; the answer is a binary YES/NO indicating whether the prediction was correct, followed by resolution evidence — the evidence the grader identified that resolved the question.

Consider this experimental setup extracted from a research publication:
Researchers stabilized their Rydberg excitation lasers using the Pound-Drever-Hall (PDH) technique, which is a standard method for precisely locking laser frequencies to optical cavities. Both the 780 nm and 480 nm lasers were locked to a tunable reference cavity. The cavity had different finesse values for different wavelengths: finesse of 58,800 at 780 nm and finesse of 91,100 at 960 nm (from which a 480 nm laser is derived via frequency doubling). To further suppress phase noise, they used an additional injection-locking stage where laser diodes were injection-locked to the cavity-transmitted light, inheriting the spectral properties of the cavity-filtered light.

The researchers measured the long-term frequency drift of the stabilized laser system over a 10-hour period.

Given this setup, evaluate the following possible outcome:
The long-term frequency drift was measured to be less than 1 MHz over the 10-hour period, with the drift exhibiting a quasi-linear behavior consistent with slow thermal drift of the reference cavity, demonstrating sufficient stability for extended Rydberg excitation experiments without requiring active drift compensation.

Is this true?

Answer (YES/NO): NO